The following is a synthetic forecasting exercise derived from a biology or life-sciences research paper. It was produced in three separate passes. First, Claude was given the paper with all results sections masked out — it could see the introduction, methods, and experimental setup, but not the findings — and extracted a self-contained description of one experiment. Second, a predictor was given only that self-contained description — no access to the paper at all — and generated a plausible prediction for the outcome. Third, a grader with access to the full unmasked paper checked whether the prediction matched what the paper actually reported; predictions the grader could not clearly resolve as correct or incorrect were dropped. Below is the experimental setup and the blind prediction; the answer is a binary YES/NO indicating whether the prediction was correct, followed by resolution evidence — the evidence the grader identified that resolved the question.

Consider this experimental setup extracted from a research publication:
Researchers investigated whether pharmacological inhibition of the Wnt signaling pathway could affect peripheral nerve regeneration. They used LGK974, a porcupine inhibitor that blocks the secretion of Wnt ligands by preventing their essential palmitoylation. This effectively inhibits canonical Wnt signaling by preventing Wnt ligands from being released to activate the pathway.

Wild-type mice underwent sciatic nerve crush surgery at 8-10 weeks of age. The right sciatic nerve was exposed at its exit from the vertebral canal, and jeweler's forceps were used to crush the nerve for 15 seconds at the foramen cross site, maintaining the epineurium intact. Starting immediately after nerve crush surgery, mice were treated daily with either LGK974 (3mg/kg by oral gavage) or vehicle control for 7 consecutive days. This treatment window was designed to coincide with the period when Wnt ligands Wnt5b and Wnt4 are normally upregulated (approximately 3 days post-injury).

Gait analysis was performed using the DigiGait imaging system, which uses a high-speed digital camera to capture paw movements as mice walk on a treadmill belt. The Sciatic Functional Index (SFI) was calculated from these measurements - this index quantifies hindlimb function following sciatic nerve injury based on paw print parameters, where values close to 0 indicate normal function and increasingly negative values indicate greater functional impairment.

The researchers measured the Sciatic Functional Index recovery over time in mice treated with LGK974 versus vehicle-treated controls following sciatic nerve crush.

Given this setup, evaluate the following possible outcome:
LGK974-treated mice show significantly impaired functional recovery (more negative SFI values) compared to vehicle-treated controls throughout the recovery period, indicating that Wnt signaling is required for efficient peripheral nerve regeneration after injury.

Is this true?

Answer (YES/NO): NO